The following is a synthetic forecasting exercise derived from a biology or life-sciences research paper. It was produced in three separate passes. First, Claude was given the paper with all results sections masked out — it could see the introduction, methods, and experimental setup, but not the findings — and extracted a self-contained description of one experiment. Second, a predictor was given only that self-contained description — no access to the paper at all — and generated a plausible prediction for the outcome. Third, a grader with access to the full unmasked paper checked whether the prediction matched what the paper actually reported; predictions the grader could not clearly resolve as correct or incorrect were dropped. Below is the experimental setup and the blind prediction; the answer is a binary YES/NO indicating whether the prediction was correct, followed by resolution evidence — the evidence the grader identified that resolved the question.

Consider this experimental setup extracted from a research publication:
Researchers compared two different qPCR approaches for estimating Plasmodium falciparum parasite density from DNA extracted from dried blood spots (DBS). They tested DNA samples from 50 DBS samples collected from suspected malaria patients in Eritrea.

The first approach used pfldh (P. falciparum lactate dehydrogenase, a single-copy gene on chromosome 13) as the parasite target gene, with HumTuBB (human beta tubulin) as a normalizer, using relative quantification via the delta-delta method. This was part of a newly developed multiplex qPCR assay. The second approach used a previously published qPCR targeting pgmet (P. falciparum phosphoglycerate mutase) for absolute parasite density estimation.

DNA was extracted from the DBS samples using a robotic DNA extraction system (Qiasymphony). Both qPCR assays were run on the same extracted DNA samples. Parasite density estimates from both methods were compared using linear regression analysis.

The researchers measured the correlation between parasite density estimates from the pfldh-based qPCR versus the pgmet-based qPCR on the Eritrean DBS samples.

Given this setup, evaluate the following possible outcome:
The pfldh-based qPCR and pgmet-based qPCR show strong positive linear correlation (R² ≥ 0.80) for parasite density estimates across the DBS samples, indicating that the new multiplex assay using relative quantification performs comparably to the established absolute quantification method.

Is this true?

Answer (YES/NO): YES